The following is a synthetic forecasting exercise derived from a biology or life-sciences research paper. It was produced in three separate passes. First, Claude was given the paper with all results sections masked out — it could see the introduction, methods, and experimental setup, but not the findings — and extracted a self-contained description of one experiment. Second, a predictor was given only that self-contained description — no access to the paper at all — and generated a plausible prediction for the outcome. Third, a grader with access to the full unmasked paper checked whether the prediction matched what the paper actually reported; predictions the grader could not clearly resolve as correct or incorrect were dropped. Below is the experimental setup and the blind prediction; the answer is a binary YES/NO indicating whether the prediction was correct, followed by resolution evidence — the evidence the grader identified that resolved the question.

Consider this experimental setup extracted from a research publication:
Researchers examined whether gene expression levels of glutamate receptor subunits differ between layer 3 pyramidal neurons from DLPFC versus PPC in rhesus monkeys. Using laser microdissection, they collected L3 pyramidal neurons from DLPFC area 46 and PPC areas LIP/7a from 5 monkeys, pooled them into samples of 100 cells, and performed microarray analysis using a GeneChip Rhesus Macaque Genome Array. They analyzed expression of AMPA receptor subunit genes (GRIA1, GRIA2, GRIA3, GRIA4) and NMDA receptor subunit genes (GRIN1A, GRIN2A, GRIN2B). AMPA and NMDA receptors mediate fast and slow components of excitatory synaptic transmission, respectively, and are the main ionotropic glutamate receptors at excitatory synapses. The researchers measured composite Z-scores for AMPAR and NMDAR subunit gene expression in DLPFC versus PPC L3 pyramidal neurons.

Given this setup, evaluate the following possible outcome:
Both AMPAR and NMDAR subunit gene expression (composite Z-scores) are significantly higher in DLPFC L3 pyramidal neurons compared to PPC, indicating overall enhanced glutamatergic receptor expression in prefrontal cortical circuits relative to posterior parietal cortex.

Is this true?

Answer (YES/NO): YES